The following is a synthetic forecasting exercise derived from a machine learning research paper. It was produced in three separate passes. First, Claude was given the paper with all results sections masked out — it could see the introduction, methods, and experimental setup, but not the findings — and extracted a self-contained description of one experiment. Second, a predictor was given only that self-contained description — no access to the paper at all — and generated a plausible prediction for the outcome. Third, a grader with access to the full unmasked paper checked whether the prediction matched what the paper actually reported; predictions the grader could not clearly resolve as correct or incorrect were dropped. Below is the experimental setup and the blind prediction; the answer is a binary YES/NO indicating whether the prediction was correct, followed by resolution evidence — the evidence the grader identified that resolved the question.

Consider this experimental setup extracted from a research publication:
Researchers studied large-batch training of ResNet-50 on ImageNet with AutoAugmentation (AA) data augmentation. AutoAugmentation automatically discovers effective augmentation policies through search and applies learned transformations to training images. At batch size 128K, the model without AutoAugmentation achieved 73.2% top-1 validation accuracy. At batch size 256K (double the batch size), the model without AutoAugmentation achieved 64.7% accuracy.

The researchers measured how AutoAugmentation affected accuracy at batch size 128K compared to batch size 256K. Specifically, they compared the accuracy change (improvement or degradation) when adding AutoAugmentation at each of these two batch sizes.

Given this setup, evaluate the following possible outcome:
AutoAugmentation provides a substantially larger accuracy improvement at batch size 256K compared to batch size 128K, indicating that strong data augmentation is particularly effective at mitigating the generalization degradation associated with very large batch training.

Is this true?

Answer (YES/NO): NO